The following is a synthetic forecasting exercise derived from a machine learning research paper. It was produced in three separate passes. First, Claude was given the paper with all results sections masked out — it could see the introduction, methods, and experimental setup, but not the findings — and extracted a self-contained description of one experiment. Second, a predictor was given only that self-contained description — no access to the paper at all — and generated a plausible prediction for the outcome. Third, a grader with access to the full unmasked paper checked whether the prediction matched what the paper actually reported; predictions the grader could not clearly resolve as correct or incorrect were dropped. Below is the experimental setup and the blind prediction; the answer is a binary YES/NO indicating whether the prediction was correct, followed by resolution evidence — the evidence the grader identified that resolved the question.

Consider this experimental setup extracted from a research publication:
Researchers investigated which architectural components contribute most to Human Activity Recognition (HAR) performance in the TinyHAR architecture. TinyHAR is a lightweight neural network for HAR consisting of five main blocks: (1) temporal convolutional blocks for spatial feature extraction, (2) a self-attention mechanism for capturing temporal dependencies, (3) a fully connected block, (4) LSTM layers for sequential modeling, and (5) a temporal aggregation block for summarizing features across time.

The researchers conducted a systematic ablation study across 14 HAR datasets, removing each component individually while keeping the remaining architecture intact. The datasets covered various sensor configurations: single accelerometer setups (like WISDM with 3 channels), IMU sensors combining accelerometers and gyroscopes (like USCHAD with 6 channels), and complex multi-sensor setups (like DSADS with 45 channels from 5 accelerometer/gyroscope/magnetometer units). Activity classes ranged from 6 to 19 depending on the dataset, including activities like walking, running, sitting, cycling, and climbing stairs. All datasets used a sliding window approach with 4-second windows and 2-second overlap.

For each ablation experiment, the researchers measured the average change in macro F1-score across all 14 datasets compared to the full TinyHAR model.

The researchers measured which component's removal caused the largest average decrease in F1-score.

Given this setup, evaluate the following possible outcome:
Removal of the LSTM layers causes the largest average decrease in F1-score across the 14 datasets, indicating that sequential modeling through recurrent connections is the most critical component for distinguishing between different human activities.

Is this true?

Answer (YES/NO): NO